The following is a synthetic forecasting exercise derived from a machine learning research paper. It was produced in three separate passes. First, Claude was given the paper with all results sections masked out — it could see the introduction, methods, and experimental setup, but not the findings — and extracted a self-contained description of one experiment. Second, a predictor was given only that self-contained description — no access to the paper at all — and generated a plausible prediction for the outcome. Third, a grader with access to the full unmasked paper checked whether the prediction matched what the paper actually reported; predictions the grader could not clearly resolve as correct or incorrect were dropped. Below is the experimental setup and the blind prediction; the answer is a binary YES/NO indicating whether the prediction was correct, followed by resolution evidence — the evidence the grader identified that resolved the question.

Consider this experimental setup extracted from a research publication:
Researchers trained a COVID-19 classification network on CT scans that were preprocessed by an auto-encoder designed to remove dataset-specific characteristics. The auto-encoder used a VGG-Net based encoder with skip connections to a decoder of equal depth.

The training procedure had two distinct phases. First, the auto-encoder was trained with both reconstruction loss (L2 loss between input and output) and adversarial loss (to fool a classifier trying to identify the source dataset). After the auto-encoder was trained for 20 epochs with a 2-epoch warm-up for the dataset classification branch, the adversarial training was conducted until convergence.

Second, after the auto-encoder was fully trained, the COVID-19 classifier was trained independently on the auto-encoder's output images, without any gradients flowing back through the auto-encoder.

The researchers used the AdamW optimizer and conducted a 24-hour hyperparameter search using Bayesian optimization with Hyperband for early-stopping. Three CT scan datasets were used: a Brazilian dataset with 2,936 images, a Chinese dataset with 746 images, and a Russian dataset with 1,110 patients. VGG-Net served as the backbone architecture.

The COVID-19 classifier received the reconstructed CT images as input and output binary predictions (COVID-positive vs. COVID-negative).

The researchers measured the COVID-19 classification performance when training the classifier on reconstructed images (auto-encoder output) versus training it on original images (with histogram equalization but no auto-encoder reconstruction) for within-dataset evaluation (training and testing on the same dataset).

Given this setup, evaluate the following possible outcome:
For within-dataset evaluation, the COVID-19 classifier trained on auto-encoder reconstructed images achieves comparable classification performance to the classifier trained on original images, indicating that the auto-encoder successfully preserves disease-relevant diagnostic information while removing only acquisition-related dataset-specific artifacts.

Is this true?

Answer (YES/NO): NO